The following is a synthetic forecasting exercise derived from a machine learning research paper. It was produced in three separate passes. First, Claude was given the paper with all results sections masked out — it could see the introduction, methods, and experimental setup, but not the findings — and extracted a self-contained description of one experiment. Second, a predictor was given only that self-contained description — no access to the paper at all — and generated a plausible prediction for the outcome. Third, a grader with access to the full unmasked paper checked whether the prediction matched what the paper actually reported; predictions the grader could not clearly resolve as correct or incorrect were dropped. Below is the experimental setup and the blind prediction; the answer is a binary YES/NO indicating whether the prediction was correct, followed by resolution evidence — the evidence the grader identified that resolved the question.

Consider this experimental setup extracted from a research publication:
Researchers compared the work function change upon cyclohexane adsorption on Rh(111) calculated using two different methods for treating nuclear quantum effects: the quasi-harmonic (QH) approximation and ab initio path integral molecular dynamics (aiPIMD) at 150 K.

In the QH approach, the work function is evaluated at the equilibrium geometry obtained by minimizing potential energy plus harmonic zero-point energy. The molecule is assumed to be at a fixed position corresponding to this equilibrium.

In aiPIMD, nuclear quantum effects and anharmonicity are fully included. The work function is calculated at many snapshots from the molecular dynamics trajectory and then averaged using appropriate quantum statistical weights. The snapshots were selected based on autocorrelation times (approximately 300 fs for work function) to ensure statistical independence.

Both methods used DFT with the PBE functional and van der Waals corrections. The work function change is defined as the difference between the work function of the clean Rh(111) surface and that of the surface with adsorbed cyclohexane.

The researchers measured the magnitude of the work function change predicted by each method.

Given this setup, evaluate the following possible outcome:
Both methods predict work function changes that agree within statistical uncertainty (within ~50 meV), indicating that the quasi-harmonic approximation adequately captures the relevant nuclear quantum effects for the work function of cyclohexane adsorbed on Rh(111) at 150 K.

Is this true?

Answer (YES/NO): NO